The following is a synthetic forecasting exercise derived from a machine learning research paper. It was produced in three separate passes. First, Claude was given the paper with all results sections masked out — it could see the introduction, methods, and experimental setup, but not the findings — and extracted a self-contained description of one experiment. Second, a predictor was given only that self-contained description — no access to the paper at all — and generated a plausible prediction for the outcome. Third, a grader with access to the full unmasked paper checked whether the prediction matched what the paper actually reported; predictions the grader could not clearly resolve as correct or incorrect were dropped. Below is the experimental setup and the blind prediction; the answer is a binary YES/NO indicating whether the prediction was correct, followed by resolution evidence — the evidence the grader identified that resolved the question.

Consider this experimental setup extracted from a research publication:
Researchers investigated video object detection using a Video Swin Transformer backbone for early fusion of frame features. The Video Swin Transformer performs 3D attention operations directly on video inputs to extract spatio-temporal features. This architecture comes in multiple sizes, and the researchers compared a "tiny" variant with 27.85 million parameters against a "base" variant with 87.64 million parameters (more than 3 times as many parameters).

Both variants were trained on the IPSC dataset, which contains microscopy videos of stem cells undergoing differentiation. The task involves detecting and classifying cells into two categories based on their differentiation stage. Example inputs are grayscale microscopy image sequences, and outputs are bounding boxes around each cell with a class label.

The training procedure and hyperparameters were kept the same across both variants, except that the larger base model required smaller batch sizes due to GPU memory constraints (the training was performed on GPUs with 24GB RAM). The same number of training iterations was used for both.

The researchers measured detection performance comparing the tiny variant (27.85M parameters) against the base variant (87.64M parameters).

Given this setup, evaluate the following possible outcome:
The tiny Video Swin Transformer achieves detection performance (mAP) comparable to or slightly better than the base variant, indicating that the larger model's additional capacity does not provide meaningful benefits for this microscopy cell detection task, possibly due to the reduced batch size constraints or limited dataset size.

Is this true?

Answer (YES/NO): YES